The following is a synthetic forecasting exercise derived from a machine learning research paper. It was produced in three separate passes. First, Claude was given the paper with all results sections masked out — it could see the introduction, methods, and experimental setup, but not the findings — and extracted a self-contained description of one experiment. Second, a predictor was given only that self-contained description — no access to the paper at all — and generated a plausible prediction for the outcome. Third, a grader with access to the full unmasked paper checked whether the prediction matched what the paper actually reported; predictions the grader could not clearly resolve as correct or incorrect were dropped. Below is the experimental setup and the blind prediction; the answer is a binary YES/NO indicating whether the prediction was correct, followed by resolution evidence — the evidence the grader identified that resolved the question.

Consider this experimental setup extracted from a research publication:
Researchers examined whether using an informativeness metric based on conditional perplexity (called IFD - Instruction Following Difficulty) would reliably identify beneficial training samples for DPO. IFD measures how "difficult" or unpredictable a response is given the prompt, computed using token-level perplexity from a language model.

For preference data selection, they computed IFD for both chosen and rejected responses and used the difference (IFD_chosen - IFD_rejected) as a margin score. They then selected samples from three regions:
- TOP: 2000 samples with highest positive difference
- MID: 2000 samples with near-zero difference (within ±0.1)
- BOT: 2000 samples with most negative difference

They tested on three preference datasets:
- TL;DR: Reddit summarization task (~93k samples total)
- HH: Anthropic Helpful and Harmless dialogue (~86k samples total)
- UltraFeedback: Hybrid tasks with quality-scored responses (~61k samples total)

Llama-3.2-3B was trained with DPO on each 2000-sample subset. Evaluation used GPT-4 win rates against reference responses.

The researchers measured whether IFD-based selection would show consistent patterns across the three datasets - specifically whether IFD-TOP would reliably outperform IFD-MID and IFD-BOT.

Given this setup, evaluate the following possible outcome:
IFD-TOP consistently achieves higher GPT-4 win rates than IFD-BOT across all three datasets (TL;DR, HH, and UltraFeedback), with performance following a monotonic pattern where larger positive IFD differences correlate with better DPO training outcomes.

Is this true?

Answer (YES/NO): NO